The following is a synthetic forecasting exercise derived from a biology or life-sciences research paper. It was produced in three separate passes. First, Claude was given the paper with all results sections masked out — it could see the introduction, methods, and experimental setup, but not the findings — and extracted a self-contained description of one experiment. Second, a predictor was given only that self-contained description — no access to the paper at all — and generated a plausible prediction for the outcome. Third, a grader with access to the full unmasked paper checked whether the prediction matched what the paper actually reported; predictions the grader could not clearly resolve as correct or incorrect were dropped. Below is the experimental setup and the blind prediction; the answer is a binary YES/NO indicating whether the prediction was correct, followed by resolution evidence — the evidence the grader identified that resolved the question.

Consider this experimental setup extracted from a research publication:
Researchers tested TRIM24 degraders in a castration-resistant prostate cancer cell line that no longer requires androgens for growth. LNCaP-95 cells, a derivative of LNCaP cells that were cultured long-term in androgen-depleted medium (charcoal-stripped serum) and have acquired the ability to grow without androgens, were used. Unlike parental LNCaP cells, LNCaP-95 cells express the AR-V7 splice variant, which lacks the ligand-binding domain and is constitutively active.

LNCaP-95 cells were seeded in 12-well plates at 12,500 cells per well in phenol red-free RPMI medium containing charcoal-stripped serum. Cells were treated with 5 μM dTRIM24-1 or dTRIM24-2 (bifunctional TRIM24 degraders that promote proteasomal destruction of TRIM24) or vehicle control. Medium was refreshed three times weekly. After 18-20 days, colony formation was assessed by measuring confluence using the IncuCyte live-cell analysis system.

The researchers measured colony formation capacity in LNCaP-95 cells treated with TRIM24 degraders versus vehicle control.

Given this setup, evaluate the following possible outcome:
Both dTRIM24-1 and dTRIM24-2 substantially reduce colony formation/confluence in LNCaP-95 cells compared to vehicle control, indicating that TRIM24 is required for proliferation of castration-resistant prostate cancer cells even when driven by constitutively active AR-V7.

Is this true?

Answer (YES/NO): YES